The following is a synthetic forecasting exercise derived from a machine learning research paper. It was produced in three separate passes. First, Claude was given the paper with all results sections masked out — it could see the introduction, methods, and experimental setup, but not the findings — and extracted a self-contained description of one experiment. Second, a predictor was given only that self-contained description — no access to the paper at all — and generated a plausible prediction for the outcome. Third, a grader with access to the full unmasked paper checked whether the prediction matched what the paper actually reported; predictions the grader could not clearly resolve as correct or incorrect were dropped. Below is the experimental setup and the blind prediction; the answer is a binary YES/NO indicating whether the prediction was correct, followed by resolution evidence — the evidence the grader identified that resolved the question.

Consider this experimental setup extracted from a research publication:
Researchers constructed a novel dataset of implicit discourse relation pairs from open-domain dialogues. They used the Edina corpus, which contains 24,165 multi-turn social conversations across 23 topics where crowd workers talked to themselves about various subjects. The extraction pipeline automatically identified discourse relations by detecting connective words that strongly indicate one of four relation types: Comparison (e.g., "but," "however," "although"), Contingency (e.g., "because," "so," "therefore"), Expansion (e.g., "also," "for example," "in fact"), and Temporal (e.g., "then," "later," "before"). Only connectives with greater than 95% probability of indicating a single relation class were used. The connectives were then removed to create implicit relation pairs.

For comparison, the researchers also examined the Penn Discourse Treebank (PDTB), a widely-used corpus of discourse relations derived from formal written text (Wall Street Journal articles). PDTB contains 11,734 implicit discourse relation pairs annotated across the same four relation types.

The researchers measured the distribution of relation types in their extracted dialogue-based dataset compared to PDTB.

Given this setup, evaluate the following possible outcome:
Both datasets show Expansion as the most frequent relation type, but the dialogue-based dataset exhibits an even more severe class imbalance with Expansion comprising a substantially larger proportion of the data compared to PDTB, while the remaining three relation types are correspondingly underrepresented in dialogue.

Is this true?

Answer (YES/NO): NO